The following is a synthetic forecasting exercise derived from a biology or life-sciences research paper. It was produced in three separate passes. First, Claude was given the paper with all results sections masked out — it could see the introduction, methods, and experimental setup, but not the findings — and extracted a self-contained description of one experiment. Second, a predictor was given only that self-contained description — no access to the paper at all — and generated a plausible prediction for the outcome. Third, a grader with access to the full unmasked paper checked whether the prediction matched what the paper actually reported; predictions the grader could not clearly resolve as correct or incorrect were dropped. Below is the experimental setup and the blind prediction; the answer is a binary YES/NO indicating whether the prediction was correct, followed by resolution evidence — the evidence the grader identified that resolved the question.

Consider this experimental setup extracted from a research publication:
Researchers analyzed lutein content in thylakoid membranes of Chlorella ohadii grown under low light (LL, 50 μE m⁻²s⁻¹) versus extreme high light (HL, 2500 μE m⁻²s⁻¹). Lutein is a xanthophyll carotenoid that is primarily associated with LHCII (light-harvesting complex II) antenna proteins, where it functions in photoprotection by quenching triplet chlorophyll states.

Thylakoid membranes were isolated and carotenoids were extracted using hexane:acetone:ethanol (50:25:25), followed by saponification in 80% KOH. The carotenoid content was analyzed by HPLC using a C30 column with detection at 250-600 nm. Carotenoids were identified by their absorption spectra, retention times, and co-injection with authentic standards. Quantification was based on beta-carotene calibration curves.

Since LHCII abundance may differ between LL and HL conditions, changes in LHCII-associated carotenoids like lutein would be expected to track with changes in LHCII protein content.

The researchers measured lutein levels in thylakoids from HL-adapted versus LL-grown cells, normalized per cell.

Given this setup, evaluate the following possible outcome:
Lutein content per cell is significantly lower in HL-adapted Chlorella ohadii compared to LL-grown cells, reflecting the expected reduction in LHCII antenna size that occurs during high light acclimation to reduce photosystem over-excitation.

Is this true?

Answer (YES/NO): NO